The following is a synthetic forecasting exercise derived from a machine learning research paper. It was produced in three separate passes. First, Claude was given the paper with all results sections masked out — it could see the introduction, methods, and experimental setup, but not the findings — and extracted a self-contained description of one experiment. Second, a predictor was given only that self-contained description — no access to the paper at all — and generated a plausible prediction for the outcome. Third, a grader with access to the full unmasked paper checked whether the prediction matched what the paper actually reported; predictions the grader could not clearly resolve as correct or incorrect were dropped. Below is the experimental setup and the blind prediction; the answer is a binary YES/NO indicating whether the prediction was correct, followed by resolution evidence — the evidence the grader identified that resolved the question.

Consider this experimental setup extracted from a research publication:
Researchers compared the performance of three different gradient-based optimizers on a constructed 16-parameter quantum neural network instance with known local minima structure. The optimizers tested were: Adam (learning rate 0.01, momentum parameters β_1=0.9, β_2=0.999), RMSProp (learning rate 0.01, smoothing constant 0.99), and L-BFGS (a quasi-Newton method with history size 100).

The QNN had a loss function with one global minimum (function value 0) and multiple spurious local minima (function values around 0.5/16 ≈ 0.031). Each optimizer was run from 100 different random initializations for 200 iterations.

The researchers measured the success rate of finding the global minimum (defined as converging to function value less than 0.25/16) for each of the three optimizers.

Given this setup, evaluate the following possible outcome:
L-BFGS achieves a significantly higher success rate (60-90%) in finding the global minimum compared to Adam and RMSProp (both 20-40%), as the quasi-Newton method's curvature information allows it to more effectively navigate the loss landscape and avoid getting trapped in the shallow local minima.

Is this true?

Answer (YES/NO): NO